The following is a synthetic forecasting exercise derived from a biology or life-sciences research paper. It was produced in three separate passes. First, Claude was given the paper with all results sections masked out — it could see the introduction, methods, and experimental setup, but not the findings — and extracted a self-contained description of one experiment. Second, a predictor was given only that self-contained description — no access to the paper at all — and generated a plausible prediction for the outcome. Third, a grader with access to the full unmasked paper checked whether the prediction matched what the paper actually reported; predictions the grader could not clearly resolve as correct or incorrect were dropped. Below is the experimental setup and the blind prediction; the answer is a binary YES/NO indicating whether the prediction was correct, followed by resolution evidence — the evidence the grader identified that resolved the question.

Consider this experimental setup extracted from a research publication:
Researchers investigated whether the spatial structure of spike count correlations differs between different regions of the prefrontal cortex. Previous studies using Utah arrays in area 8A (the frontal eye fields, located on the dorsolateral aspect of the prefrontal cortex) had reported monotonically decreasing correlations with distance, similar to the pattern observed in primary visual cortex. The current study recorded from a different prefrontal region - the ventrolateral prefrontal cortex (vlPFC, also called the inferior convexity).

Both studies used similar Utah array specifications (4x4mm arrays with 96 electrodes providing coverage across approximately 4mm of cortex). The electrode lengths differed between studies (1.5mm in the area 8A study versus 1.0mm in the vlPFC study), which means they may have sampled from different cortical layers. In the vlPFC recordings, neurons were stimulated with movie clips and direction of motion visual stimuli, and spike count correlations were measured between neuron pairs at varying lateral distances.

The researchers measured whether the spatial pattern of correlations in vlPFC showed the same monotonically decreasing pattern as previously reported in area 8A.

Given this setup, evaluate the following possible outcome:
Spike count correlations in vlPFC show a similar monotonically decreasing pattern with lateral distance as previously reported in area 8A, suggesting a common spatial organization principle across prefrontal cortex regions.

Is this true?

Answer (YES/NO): NO